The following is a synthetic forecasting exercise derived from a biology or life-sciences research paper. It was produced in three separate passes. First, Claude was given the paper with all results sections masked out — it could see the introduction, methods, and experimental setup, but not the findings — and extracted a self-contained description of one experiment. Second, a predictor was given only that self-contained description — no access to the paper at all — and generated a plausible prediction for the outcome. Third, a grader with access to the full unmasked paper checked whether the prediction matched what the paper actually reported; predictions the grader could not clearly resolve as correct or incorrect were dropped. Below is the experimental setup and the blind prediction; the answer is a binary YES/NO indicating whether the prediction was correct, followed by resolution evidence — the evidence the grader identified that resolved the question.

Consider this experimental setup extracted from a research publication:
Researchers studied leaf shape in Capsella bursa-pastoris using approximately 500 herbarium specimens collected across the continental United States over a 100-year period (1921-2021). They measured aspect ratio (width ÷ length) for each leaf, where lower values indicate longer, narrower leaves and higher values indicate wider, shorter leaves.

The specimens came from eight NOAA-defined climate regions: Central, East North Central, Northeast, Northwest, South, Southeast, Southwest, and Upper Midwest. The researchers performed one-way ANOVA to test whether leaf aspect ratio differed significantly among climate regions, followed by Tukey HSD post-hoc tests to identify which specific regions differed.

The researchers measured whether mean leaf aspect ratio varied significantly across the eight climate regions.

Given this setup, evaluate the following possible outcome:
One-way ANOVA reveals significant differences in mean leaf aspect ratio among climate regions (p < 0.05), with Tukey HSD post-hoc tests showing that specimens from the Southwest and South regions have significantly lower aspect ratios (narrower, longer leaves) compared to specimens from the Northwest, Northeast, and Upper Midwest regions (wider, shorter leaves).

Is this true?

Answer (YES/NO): NO